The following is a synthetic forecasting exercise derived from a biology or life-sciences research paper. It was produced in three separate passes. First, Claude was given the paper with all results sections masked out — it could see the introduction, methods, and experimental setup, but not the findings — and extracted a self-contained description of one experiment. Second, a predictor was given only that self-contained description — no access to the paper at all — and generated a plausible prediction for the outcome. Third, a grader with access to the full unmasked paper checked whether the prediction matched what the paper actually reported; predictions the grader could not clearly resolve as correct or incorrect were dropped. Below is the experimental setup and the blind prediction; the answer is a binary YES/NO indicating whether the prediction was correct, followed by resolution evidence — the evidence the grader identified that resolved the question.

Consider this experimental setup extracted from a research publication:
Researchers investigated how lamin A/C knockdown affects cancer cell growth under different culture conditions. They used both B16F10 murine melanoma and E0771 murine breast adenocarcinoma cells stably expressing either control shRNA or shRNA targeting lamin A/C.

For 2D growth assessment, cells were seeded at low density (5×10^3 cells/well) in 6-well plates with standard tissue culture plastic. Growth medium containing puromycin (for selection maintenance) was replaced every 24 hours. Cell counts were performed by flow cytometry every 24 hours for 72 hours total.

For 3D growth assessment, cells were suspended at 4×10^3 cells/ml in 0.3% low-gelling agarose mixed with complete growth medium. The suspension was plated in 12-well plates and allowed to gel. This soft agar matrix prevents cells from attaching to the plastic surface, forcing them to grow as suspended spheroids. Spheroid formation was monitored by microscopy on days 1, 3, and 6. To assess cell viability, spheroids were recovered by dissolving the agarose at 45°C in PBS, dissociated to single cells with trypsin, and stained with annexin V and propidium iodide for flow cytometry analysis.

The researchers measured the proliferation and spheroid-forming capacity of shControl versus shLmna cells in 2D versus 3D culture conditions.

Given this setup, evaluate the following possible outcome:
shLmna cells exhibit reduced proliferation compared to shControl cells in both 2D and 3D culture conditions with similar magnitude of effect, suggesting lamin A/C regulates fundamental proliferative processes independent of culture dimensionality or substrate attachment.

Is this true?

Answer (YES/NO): NO